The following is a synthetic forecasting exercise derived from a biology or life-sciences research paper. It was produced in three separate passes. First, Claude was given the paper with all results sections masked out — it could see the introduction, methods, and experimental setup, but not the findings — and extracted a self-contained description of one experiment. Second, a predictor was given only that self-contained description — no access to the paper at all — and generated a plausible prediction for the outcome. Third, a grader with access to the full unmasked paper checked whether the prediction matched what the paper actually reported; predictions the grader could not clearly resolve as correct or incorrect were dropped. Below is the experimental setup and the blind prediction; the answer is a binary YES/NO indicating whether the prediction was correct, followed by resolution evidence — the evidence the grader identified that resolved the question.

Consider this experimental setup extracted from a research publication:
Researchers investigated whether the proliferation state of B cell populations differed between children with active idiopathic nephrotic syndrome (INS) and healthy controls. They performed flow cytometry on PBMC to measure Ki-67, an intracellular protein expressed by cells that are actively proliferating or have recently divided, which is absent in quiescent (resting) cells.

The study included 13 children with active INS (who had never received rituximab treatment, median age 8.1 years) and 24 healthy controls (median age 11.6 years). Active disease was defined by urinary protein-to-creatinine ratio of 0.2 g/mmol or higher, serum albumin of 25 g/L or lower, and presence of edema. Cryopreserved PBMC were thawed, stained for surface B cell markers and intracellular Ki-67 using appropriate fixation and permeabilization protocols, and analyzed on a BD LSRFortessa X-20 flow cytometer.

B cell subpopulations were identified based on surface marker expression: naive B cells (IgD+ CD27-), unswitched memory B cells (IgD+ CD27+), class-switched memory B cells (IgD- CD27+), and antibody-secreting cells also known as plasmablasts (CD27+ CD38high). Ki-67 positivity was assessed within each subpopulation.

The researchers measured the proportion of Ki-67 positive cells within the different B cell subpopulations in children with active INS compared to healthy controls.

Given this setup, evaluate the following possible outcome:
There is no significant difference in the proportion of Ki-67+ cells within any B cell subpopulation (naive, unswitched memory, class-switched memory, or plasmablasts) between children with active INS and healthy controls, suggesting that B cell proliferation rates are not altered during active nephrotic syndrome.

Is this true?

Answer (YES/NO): NO